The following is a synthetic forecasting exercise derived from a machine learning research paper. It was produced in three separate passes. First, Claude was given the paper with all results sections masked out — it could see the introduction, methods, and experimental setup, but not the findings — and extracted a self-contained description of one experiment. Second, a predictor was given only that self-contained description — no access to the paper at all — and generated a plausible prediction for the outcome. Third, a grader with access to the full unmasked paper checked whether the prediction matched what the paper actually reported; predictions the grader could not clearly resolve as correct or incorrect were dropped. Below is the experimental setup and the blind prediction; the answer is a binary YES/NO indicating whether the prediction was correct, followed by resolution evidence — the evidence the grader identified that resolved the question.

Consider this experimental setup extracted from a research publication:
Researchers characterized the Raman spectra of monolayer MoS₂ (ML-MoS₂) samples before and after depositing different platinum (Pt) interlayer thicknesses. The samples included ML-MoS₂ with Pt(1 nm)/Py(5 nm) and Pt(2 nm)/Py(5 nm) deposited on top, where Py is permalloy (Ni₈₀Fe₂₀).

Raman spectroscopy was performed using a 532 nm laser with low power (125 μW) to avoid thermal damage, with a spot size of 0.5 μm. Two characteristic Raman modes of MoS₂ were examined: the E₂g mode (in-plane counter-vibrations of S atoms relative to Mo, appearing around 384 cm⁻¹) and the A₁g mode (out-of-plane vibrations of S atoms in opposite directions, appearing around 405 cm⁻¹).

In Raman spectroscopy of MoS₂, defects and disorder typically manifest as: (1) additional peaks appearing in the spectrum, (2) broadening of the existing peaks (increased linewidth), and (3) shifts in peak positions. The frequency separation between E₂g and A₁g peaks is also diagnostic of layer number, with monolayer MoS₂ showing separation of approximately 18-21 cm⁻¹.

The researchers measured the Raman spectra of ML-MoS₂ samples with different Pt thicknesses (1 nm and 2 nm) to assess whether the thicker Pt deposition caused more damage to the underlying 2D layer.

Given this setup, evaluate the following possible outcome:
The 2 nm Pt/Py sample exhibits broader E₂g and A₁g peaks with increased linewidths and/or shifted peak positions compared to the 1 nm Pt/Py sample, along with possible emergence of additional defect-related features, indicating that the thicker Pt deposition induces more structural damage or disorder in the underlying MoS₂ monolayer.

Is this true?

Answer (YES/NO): NO